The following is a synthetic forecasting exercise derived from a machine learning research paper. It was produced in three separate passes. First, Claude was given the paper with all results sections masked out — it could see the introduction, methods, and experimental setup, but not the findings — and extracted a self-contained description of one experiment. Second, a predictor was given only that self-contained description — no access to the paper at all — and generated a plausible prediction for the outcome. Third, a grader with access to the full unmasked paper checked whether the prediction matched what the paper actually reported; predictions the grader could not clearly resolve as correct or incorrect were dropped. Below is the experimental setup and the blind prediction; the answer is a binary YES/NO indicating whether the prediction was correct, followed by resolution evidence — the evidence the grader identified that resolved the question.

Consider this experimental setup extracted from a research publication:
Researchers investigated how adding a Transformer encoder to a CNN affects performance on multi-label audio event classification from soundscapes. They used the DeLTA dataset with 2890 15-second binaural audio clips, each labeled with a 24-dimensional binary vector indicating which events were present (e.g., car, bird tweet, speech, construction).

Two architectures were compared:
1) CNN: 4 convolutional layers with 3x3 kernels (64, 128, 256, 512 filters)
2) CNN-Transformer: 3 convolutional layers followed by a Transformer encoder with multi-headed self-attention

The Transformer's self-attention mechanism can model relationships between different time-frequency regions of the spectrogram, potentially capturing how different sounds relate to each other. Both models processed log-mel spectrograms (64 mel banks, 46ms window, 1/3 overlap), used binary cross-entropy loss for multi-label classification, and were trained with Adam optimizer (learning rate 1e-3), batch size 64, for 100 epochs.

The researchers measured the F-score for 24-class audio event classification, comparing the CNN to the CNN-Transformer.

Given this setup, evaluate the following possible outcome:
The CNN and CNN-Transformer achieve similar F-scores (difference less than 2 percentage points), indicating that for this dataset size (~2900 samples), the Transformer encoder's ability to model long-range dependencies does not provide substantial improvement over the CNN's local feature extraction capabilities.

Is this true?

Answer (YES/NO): NO